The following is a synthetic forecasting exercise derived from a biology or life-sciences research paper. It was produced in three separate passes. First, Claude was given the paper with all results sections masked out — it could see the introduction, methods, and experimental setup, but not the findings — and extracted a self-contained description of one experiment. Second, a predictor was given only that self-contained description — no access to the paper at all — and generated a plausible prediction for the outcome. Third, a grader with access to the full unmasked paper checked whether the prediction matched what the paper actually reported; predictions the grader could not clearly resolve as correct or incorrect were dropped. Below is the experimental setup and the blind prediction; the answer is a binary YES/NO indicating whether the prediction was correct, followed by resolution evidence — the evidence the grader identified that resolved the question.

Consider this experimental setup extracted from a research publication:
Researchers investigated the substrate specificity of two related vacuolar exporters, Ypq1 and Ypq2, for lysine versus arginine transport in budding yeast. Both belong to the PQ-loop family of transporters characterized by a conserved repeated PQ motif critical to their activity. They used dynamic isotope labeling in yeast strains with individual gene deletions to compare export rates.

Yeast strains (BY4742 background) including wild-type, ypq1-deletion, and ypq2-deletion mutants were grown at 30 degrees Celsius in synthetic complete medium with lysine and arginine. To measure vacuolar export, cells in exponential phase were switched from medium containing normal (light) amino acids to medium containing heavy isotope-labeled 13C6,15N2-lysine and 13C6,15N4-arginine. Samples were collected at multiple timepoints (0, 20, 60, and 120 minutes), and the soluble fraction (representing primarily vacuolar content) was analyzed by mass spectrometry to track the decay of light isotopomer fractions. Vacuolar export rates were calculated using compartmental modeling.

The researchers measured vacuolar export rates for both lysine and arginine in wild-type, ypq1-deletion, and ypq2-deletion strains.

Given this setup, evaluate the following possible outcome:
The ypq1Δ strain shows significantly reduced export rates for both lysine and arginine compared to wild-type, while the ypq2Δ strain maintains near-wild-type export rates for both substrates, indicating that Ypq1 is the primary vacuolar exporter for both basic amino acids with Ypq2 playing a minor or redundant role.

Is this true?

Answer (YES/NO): NO